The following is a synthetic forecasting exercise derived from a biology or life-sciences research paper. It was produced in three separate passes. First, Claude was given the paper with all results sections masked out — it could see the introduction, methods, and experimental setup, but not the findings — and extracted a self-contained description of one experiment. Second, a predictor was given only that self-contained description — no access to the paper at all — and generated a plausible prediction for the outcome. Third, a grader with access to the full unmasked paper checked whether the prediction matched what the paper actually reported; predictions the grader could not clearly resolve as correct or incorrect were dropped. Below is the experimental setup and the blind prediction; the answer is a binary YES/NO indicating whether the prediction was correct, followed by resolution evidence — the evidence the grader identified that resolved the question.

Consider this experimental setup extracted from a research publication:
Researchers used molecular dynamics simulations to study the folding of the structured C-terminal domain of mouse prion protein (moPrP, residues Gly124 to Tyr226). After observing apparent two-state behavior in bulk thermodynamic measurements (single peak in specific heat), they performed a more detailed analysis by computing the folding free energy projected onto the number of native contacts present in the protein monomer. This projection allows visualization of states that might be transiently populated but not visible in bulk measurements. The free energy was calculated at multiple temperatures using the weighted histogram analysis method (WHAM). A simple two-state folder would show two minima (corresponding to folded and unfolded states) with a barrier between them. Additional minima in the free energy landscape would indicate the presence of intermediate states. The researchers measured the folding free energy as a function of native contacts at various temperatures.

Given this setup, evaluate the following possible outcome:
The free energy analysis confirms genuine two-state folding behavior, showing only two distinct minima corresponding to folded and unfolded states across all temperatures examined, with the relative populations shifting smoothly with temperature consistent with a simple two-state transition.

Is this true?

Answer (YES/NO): NO